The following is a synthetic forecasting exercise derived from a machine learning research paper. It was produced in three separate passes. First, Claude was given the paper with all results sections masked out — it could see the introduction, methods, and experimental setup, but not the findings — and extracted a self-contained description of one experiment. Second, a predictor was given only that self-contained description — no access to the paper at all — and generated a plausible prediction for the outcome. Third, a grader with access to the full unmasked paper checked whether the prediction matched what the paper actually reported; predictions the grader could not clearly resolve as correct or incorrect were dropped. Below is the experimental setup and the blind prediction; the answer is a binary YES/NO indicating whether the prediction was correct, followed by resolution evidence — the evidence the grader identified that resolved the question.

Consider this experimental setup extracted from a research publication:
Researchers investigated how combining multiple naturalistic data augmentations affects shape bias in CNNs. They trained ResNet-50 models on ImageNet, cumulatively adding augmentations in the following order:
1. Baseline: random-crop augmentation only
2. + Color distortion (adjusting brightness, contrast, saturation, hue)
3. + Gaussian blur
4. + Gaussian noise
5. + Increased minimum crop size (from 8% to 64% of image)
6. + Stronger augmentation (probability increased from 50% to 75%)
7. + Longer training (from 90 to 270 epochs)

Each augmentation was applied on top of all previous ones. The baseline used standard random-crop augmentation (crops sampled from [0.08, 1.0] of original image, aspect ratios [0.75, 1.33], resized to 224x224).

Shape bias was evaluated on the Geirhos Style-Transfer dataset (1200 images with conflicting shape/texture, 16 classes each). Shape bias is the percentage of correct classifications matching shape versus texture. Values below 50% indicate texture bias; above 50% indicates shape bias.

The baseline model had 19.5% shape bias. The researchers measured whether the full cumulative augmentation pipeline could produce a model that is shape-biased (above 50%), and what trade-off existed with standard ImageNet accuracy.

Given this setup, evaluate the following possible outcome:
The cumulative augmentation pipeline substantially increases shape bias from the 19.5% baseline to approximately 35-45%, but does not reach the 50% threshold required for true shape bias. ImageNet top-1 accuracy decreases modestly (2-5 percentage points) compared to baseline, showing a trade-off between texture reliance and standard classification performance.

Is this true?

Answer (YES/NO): NO